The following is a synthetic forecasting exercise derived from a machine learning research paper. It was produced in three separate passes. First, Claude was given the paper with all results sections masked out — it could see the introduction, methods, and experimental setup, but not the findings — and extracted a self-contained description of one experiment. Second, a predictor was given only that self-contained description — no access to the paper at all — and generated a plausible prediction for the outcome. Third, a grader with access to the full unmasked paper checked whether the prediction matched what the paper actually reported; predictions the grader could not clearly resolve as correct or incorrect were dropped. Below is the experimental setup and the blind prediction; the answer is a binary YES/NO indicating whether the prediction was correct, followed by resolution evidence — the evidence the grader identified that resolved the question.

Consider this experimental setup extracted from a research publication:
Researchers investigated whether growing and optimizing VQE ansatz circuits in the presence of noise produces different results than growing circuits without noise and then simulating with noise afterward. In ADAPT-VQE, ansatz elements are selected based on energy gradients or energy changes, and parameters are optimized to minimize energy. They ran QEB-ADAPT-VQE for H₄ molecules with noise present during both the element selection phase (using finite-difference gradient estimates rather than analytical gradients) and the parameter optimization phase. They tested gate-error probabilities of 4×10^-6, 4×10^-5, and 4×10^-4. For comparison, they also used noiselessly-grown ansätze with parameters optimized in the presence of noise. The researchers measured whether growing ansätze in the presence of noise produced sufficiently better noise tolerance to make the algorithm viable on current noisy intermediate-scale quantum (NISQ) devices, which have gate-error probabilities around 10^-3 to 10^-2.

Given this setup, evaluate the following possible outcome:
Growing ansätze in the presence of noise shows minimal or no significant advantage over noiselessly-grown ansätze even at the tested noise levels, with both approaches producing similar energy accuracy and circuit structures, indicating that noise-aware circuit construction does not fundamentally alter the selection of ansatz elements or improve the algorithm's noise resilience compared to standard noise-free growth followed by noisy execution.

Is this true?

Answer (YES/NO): NO